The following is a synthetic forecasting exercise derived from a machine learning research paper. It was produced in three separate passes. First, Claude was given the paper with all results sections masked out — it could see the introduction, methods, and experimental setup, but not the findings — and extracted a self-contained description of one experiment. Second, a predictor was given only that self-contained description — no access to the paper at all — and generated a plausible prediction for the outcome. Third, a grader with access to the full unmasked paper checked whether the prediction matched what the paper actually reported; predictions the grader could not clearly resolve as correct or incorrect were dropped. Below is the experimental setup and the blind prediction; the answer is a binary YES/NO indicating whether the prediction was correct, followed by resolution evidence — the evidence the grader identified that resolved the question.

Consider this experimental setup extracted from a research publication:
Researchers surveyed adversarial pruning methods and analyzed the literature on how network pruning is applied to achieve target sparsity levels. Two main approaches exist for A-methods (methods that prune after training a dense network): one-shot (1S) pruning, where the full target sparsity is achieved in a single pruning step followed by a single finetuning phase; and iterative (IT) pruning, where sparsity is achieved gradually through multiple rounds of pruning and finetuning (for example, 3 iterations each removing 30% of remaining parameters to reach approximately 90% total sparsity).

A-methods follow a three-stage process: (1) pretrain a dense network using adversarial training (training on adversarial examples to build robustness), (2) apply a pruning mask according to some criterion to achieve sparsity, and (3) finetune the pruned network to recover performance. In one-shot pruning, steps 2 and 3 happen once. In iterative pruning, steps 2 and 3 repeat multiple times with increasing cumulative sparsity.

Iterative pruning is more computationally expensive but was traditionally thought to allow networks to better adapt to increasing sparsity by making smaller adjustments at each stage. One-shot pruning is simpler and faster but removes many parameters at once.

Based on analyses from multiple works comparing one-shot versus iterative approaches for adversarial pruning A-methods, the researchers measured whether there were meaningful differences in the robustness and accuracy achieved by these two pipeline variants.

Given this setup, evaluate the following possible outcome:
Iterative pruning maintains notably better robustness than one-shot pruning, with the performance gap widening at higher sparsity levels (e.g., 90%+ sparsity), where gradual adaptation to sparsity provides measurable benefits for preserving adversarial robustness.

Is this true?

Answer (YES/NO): NO